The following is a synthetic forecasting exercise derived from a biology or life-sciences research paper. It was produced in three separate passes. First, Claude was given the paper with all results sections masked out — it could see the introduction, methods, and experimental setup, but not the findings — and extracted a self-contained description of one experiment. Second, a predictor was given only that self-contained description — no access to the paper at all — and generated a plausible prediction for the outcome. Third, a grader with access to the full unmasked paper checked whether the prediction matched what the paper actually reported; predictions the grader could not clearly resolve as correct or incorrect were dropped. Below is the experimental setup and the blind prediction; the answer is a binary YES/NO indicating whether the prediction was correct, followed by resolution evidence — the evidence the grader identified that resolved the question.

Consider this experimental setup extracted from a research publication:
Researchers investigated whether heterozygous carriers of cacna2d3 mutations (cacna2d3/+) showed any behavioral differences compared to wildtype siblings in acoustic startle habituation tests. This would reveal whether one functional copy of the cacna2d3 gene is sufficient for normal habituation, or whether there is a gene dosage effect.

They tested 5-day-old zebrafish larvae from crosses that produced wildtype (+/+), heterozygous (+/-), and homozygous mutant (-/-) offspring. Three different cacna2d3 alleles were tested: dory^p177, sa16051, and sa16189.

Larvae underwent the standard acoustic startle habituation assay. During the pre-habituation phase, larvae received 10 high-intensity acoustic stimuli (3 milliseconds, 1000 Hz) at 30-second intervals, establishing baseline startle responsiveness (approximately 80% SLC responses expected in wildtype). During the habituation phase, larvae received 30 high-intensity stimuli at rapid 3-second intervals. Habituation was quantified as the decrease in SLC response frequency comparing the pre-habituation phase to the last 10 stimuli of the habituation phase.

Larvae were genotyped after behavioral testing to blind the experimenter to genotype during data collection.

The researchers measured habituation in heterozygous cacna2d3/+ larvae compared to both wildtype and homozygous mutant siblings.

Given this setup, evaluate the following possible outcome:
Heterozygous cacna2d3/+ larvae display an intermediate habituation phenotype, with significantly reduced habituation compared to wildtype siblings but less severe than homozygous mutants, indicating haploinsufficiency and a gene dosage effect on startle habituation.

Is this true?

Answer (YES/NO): NO